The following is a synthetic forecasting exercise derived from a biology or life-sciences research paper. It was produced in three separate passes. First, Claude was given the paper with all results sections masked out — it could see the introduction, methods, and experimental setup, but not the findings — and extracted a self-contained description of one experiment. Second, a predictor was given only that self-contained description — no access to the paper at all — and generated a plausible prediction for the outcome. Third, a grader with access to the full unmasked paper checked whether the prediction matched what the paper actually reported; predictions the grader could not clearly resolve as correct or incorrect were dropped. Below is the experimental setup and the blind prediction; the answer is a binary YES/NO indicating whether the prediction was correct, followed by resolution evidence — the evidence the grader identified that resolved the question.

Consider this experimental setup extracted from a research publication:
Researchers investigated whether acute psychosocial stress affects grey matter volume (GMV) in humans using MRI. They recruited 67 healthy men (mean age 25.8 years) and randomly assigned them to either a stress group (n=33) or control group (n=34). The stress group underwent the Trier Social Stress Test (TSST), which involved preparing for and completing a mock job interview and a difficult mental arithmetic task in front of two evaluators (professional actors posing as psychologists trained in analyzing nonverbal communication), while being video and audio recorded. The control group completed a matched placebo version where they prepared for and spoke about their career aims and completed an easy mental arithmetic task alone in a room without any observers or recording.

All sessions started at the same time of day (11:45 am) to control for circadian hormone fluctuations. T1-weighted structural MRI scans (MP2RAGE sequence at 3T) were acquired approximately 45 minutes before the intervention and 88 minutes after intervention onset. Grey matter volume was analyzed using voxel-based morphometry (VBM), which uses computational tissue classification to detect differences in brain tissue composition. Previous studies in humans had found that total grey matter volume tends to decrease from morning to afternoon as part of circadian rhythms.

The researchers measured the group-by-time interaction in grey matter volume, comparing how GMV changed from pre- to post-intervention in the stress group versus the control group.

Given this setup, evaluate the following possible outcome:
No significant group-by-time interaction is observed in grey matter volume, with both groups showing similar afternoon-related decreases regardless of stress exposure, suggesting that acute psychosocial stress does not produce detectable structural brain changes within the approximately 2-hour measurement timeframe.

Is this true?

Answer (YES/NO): NO